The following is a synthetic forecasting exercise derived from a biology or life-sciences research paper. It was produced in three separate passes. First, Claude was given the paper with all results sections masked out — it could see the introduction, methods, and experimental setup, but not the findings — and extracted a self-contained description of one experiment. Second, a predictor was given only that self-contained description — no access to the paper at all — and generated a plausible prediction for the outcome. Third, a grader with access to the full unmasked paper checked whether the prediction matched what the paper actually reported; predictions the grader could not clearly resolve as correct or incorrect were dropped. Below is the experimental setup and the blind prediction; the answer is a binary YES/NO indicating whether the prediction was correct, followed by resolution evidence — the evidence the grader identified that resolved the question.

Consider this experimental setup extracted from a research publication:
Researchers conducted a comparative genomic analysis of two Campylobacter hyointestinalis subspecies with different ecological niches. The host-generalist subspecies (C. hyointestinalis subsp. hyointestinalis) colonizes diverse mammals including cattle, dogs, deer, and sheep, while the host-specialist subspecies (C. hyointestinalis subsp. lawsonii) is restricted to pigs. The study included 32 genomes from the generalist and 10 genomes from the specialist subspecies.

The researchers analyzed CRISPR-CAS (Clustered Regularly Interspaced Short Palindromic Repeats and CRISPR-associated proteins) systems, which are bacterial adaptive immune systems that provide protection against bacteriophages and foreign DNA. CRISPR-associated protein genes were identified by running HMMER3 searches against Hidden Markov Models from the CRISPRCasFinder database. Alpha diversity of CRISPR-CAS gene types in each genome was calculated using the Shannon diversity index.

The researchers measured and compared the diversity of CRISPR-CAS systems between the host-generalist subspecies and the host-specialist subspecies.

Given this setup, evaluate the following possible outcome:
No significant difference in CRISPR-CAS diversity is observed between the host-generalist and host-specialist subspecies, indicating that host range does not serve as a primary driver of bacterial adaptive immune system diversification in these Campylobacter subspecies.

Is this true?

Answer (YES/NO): NO